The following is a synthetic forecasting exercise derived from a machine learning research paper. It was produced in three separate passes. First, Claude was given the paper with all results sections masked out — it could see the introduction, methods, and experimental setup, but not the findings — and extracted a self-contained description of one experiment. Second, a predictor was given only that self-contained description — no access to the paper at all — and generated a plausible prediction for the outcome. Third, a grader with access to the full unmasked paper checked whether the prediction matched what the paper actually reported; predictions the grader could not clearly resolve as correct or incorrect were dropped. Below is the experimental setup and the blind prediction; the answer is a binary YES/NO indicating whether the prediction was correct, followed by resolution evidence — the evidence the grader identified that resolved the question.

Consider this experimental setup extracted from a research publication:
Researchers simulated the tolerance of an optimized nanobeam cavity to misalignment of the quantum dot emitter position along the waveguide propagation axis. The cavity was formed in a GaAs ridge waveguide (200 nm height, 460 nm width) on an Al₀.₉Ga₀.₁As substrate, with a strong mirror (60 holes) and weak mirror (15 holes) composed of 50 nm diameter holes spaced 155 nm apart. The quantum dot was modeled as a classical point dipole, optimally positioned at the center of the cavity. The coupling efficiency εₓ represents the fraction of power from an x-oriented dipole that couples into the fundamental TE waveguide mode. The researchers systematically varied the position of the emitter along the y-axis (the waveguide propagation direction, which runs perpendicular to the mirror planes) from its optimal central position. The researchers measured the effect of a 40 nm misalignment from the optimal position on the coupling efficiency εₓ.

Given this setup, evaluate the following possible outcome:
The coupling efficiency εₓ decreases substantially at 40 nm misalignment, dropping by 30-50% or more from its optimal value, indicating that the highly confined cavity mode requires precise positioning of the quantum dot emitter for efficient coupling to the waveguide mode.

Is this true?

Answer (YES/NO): NO